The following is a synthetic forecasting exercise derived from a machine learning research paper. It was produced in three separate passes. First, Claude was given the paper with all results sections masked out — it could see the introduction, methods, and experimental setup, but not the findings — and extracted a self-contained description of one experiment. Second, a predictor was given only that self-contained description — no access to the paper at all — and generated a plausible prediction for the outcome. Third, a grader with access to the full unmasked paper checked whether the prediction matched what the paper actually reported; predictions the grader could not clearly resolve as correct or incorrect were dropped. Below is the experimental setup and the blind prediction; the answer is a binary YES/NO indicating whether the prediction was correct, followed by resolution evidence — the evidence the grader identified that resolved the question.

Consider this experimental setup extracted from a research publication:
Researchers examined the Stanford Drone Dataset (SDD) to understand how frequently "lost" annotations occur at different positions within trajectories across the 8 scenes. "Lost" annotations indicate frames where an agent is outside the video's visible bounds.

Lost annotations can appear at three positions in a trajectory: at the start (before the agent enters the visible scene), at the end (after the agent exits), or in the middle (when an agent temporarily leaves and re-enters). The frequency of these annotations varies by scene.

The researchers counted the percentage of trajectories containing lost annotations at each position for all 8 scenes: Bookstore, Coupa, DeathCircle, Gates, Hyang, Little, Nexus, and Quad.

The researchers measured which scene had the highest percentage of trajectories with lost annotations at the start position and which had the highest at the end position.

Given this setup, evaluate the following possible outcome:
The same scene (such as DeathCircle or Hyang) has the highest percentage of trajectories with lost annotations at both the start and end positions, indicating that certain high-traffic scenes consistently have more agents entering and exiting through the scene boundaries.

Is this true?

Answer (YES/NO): NO